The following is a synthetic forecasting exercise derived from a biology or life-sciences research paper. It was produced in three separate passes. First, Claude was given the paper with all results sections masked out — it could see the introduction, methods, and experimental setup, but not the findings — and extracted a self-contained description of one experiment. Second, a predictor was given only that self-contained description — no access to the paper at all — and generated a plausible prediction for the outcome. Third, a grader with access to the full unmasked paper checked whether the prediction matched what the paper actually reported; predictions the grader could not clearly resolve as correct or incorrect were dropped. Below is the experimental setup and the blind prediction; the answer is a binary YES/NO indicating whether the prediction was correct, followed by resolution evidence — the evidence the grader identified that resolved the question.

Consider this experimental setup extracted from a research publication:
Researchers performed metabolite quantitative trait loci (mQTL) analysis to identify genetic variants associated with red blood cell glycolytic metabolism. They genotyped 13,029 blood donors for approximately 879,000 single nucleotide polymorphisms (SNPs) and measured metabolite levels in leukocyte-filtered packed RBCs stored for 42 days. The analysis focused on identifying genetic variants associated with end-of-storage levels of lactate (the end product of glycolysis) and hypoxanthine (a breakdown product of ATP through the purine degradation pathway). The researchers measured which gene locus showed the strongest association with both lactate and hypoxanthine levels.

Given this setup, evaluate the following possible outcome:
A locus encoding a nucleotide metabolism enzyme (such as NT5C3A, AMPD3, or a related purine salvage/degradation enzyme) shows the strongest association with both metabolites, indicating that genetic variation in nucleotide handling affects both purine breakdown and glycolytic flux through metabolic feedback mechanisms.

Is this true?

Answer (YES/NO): NO